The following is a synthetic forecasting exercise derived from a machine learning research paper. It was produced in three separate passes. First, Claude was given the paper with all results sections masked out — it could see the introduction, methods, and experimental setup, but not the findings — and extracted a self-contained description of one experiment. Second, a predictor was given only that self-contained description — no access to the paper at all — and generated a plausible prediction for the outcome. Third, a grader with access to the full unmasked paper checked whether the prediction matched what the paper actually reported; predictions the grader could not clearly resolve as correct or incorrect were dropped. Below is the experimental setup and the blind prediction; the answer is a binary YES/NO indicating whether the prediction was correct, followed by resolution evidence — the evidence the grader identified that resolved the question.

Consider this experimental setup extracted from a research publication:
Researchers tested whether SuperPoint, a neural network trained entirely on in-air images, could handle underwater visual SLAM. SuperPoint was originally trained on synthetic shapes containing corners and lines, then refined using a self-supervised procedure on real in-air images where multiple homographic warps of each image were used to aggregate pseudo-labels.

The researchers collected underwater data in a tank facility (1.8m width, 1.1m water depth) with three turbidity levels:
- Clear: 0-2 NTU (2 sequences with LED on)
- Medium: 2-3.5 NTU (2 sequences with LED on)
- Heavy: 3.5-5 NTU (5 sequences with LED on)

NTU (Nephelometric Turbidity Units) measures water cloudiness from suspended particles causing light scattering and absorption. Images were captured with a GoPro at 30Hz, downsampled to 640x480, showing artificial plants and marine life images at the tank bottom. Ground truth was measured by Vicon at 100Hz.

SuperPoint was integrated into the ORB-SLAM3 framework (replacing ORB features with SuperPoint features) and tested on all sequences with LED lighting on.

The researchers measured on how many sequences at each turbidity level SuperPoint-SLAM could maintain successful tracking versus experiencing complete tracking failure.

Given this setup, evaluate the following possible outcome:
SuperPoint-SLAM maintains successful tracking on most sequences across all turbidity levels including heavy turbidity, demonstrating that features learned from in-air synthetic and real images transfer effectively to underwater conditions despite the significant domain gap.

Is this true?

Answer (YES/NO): YES